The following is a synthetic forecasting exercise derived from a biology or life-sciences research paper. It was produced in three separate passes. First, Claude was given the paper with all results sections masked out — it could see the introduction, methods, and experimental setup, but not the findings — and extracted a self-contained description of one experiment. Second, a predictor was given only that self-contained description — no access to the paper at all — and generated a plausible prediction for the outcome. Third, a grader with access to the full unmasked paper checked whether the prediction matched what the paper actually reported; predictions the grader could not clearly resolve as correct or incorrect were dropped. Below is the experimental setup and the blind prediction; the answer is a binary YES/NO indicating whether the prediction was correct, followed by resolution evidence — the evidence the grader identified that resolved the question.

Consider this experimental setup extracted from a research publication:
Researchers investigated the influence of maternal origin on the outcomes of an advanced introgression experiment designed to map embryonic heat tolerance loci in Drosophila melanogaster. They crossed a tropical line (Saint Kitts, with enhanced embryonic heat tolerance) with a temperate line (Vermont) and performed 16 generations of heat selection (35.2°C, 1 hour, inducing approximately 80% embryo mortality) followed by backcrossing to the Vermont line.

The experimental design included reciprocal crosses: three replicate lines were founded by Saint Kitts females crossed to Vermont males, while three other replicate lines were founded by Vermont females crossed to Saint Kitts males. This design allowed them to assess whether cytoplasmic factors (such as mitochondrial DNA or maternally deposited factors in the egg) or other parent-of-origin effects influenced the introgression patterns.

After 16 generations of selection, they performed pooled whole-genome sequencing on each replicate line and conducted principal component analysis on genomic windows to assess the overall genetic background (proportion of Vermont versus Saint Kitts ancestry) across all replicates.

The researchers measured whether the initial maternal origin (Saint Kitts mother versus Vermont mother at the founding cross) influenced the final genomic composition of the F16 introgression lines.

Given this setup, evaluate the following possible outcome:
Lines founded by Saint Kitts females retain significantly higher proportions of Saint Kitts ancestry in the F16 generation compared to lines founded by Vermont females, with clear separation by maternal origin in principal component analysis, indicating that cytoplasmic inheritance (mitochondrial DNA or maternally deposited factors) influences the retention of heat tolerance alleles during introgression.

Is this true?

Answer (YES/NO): NO